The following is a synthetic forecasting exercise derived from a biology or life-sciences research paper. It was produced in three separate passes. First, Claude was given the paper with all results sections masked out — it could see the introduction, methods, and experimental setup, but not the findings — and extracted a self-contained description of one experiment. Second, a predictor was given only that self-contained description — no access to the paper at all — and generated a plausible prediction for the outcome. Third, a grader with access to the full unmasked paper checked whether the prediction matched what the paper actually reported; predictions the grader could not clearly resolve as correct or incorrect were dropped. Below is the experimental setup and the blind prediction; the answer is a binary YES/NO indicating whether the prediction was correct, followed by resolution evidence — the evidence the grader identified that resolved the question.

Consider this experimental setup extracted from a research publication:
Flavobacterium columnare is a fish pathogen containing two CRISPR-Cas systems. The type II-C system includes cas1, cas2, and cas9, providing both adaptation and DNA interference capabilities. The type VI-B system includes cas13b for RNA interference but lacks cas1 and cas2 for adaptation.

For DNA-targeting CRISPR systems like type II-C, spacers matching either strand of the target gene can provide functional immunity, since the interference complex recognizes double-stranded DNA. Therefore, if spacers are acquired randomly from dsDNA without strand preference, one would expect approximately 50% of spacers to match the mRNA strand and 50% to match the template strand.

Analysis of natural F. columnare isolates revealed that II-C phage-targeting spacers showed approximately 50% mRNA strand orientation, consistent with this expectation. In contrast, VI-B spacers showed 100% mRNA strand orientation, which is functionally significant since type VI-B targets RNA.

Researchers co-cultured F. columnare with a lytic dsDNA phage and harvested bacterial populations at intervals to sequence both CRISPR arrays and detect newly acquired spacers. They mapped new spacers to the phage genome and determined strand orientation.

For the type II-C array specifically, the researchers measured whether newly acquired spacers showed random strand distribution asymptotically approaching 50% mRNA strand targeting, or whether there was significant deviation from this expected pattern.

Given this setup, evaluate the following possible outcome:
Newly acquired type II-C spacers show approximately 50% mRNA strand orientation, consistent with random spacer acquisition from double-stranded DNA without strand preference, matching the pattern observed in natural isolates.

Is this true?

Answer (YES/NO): NO